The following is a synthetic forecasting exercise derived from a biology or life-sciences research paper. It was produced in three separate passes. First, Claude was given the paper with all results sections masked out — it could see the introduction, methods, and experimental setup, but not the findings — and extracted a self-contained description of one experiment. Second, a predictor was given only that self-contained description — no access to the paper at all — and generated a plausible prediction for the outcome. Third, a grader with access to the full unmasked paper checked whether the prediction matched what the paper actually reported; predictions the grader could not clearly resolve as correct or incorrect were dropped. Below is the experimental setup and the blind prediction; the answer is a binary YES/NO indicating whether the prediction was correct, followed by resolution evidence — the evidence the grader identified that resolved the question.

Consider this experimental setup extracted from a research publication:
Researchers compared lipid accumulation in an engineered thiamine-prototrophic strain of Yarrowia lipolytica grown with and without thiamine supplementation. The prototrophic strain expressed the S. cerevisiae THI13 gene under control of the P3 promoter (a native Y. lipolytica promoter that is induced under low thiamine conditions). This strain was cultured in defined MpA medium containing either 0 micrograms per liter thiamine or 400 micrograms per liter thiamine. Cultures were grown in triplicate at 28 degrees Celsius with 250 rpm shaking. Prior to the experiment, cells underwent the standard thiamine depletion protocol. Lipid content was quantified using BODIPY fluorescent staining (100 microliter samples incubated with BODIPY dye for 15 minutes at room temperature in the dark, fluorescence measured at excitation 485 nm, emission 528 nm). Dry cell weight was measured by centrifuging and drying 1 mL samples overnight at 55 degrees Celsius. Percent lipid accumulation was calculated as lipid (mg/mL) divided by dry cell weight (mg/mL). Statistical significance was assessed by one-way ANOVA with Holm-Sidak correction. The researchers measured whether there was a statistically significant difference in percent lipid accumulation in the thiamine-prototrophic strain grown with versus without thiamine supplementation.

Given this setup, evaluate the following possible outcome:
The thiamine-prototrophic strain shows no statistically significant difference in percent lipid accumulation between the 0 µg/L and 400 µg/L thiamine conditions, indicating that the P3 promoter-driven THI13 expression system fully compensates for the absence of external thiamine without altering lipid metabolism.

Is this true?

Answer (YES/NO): NO